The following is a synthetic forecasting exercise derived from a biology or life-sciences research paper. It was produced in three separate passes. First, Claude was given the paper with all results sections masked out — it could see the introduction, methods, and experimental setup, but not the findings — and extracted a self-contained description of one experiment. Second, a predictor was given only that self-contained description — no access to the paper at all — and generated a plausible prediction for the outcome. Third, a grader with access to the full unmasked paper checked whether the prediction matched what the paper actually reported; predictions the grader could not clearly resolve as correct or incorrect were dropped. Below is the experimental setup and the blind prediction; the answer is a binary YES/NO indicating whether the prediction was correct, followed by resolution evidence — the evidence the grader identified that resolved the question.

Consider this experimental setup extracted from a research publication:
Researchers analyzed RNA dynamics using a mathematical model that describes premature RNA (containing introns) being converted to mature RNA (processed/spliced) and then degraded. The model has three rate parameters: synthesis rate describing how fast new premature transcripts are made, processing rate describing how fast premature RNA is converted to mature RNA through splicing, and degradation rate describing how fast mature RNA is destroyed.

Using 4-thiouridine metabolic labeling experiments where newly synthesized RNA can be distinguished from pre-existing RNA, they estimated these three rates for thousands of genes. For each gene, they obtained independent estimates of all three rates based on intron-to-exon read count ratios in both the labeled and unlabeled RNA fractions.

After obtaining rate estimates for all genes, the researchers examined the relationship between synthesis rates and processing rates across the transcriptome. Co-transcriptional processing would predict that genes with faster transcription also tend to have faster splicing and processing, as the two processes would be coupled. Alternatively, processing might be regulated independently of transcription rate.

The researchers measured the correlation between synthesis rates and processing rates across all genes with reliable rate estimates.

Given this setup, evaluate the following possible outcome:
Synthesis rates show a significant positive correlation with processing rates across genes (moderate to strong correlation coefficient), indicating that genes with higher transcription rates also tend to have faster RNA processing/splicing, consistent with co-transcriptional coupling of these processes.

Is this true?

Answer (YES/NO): YES